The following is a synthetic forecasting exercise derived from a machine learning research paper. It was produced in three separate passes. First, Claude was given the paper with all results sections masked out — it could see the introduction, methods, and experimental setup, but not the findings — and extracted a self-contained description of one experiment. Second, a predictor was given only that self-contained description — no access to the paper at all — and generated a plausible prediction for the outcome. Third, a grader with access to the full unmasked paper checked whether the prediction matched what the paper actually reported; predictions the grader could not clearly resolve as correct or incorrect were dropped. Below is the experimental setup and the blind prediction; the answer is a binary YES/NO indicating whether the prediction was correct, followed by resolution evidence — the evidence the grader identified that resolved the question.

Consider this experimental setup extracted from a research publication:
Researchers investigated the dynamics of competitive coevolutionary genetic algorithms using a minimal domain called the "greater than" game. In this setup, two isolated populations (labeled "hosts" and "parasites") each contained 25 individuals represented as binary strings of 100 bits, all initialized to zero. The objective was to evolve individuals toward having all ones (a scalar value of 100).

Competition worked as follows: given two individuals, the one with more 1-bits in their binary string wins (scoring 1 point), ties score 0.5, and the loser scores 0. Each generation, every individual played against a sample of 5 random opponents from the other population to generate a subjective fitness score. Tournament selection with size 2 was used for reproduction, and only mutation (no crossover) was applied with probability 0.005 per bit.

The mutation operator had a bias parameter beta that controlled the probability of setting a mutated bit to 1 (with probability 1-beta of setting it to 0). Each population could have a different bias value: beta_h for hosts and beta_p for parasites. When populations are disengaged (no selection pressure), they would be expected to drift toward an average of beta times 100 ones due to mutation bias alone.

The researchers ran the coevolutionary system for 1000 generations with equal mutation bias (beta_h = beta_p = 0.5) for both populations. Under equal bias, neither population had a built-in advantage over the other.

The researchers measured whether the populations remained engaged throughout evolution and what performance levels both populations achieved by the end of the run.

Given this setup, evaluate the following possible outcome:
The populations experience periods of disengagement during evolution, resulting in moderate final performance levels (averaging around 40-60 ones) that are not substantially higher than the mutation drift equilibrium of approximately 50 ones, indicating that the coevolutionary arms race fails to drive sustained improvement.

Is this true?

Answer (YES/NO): NO